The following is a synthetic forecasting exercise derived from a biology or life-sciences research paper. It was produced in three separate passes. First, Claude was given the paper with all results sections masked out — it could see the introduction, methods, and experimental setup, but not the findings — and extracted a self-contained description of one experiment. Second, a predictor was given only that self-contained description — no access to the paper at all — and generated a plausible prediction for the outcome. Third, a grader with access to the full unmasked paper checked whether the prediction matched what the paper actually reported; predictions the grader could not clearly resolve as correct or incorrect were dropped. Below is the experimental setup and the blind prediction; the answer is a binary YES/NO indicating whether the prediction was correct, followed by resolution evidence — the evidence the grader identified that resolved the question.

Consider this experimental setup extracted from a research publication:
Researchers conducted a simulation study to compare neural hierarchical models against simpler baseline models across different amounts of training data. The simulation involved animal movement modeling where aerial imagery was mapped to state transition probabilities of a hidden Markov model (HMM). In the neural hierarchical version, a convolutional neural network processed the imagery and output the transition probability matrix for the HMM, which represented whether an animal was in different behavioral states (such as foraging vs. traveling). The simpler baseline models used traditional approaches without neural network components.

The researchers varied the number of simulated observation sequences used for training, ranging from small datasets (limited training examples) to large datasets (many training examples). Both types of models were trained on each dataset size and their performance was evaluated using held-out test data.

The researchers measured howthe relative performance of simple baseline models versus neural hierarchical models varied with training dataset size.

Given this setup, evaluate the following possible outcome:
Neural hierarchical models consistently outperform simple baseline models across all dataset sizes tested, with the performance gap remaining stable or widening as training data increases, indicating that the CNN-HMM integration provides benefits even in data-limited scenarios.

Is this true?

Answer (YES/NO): NO